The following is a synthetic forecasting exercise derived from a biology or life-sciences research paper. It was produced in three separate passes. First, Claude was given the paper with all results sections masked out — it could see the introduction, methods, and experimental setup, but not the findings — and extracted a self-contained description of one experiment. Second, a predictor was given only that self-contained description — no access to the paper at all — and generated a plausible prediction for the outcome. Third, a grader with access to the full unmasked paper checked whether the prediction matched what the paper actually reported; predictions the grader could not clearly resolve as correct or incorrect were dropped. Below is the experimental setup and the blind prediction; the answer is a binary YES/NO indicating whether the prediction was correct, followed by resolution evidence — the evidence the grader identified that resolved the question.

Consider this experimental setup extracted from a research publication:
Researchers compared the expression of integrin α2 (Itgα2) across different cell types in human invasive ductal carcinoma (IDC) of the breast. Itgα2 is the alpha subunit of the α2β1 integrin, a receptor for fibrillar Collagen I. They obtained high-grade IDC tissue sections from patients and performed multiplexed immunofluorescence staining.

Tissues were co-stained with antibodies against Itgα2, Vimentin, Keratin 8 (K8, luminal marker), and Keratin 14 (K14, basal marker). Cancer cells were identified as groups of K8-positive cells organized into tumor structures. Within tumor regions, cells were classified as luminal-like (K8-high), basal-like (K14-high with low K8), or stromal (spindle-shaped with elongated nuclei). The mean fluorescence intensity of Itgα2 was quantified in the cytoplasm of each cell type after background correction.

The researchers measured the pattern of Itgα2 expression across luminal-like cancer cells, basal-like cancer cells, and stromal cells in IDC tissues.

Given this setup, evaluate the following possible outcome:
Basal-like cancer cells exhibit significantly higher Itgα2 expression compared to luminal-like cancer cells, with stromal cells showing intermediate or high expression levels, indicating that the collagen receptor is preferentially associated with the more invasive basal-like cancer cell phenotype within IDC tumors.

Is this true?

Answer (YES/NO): NO